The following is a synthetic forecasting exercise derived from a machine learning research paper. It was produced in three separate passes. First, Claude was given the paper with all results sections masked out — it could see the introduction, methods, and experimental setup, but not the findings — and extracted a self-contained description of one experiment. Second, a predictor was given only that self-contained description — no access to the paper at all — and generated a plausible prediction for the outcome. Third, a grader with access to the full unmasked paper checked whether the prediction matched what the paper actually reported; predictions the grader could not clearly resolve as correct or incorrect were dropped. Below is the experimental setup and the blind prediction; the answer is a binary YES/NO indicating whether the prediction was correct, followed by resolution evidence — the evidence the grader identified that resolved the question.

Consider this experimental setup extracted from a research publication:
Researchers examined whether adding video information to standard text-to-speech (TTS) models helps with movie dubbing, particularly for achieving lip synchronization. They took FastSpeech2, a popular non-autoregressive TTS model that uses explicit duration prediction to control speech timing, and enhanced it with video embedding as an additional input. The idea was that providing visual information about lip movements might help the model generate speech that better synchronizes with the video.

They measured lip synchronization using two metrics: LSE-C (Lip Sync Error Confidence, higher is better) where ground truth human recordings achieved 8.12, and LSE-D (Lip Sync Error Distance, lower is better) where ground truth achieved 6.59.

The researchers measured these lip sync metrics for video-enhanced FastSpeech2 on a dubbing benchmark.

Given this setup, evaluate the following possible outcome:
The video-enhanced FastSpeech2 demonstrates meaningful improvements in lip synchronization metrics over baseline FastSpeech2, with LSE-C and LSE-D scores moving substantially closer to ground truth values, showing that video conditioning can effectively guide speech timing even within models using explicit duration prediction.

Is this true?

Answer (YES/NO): NO